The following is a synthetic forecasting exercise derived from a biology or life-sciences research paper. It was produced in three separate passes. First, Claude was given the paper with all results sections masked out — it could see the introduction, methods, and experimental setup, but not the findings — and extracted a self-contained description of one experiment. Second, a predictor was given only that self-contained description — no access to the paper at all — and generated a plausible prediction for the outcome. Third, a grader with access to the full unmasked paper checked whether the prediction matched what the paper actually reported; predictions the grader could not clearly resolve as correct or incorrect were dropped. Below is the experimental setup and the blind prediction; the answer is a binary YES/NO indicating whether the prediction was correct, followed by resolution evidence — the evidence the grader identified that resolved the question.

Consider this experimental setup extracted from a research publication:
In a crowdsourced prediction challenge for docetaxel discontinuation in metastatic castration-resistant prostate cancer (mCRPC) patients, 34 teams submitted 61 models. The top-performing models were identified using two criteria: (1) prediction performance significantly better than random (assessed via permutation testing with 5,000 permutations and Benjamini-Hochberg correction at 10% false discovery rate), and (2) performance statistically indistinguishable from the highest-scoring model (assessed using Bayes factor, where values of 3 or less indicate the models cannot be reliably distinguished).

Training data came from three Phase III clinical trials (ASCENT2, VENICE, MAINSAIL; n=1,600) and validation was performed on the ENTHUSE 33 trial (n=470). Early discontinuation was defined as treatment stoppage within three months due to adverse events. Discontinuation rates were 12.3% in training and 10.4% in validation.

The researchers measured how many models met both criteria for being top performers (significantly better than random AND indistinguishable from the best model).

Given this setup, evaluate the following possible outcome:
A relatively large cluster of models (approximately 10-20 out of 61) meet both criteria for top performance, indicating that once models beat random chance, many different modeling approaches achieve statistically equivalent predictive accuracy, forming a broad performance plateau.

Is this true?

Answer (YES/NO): NO